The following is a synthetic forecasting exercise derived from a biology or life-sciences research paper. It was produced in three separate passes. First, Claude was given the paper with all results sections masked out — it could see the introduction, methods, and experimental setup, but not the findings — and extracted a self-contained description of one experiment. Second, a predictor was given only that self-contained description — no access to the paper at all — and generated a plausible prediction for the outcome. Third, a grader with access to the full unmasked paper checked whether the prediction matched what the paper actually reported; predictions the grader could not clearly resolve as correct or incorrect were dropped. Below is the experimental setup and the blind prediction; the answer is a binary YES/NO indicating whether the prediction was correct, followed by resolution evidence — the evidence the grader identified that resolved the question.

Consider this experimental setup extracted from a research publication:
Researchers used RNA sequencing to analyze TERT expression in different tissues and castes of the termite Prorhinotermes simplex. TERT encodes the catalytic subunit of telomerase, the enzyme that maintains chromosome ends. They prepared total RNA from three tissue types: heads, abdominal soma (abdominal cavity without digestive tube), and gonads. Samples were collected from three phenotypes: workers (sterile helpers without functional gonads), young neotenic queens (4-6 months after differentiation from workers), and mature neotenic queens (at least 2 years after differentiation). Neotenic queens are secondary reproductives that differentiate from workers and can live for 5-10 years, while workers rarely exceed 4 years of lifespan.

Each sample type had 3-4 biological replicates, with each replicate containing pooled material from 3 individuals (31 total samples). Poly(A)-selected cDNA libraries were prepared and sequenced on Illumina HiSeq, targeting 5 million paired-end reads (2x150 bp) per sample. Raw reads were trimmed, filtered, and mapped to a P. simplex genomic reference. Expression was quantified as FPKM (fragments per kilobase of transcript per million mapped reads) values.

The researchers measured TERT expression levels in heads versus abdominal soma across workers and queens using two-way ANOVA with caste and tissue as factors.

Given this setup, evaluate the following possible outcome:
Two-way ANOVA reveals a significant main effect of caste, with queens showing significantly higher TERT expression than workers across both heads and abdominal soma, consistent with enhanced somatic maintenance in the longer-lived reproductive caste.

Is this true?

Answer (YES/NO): NO